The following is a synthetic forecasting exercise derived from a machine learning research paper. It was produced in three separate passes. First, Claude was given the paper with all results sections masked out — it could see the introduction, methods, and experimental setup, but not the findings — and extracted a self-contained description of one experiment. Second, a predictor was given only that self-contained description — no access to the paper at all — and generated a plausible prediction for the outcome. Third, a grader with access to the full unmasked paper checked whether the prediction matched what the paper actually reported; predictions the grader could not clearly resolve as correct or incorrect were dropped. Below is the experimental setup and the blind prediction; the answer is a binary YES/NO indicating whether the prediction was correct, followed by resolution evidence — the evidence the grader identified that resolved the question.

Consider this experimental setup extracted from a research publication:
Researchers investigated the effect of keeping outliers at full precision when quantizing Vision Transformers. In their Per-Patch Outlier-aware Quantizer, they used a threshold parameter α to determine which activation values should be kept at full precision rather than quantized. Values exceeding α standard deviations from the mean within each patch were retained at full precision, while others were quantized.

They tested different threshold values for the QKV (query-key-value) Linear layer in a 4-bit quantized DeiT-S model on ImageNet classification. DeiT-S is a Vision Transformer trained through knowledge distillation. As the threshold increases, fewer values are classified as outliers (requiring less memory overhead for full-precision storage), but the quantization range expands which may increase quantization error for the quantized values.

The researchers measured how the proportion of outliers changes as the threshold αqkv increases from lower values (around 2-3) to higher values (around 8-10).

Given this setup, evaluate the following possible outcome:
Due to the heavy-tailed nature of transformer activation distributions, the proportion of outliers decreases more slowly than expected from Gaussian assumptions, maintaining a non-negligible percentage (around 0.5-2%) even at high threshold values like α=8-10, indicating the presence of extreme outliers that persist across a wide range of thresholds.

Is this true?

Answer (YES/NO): NO